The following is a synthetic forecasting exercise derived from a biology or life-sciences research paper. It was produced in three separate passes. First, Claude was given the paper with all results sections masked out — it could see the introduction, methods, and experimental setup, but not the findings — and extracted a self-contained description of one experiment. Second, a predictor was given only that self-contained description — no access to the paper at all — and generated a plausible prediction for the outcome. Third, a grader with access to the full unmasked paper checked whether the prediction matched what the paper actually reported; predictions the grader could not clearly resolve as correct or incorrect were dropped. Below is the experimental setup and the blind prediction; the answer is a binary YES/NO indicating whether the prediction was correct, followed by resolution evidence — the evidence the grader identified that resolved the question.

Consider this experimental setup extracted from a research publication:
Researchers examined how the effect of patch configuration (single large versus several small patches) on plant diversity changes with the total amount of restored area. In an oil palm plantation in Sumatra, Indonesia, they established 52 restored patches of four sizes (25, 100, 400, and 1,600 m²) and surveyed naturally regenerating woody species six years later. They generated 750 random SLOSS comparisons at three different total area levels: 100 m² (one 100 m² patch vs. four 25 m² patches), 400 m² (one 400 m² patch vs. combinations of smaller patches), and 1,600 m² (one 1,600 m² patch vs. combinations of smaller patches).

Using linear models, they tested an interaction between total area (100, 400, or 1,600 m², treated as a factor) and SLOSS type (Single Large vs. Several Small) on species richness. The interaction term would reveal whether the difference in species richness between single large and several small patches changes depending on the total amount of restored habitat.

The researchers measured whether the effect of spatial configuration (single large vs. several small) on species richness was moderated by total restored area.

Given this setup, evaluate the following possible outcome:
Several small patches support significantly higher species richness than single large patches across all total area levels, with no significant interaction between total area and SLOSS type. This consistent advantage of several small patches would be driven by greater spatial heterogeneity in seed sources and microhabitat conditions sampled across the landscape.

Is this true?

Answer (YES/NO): NO